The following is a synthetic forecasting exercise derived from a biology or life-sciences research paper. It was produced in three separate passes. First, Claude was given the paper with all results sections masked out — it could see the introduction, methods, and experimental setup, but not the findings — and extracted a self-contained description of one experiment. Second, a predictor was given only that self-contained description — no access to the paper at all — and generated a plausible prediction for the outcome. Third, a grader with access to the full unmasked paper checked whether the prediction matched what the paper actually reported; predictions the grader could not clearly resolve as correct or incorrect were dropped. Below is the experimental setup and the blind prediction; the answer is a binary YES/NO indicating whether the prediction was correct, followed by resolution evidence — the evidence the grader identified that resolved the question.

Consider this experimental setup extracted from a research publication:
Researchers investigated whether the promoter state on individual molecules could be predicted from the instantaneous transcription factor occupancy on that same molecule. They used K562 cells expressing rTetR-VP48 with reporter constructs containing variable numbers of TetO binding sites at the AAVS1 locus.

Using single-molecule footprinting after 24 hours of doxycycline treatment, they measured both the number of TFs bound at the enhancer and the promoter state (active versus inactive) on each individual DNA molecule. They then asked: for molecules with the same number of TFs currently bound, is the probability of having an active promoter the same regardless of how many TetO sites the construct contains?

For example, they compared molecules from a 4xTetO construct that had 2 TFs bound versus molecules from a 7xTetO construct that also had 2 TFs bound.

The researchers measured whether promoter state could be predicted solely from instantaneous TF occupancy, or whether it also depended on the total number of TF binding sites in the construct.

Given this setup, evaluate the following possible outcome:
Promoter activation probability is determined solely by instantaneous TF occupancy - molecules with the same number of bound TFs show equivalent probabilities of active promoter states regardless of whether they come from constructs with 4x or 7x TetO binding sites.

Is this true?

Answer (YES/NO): NO